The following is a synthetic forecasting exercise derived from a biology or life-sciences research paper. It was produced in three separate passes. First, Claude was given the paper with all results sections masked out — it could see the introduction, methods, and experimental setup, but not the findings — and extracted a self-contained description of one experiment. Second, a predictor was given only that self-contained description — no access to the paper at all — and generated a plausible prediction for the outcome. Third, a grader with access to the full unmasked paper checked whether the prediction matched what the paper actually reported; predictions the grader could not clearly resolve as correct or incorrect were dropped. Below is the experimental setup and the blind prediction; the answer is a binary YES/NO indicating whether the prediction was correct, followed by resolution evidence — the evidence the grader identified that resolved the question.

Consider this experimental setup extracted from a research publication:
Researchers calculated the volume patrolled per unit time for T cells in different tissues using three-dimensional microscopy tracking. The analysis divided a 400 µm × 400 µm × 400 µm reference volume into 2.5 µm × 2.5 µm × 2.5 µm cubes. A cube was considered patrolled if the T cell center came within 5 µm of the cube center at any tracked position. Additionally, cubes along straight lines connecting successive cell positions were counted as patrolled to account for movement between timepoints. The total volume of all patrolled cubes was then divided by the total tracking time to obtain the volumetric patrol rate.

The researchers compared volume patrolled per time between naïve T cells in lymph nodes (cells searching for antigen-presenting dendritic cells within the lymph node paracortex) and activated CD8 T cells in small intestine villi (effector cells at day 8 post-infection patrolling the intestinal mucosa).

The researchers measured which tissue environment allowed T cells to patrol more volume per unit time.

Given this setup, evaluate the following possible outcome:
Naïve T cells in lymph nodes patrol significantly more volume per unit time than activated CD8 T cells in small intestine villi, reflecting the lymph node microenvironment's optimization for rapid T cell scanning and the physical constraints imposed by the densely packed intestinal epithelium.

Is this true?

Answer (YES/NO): NO